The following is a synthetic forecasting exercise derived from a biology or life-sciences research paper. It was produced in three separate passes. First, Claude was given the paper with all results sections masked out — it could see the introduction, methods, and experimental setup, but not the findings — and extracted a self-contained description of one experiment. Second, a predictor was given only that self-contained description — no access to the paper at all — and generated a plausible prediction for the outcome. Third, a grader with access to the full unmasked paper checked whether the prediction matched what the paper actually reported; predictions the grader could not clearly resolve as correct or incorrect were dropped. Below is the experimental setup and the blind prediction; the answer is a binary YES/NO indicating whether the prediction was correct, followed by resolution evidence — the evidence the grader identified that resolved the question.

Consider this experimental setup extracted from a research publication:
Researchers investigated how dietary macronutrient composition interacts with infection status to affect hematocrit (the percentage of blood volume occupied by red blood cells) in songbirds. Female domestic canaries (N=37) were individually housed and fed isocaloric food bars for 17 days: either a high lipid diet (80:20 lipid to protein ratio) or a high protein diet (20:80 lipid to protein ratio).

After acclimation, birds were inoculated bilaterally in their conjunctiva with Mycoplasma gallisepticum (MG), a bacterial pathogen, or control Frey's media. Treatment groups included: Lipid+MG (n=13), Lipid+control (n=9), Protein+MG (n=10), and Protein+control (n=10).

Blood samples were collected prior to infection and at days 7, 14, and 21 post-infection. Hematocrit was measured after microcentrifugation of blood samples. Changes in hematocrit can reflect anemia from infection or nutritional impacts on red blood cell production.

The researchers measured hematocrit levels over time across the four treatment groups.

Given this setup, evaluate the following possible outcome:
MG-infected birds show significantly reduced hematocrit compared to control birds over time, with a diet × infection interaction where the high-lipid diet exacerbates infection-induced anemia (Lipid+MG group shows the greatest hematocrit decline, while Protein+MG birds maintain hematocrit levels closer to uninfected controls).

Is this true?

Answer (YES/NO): NO